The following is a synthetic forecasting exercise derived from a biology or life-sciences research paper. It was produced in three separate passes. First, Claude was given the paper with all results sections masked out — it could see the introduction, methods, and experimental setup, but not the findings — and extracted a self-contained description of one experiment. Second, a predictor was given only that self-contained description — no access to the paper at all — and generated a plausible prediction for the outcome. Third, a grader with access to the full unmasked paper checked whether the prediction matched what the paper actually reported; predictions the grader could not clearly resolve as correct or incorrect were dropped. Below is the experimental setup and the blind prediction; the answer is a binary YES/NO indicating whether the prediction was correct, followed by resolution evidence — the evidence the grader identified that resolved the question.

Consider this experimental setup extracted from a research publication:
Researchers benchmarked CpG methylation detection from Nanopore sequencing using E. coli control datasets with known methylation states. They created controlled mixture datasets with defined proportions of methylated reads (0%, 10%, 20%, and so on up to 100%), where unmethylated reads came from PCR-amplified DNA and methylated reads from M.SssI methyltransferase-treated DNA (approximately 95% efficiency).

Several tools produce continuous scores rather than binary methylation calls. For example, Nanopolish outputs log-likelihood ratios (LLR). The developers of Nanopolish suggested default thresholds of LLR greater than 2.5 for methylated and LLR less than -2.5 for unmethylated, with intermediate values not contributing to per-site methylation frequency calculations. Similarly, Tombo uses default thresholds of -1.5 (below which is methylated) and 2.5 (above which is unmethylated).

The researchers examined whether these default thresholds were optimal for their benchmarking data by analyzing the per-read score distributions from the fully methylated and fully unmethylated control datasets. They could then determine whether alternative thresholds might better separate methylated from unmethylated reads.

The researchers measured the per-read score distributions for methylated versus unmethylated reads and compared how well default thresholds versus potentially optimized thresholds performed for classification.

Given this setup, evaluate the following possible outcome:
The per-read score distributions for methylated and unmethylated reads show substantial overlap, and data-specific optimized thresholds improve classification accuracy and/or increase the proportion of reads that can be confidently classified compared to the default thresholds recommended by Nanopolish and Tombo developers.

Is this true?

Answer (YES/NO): YES